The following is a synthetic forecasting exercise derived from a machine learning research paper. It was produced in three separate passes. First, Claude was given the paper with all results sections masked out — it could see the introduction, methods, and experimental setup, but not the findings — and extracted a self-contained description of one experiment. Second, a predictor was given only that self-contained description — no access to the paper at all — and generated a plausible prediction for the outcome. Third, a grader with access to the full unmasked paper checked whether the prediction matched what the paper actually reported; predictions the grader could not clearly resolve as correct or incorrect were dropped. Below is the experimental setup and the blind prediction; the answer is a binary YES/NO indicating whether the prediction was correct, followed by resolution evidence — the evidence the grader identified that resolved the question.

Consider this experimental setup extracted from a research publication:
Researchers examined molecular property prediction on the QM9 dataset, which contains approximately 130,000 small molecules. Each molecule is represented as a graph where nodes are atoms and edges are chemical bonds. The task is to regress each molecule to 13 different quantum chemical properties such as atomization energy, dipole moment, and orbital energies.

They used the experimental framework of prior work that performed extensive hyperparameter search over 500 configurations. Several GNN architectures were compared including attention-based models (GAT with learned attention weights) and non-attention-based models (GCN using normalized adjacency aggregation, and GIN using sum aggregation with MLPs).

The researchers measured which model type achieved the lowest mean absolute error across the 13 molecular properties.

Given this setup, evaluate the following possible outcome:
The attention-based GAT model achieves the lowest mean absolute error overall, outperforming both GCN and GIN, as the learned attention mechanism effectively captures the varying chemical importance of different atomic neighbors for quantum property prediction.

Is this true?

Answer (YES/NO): NO